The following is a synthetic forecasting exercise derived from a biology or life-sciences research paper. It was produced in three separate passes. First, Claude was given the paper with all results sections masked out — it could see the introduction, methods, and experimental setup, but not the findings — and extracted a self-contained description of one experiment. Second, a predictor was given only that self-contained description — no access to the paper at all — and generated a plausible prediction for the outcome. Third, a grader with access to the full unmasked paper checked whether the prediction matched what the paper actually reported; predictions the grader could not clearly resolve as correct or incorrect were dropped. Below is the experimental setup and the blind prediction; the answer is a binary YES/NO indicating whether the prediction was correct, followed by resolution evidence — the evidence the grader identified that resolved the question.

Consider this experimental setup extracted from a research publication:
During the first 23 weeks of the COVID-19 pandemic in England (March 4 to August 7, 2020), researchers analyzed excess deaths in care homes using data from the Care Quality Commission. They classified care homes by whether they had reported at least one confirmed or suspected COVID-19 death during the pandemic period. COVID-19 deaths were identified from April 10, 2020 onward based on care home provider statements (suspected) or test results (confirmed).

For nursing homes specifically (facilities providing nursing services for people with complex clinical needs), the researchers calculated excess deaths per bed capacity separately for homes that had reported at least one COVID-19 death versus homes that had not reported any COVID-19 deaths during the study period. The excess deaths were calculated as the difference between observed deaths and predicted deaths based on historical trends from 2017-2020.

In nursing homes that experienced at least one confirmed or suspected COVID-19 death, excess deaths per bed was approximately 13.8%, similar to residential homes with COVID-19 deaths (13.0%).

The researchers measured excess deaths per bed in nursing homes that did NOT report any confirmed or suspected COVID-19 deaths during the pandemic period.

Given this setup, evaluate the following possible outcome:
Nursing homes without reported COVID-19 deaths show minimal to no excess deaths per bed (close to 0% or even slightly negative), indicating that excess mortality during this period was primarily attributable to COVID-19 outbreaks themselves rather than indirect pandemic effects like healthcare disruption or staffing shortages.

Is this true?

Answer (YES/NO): YES